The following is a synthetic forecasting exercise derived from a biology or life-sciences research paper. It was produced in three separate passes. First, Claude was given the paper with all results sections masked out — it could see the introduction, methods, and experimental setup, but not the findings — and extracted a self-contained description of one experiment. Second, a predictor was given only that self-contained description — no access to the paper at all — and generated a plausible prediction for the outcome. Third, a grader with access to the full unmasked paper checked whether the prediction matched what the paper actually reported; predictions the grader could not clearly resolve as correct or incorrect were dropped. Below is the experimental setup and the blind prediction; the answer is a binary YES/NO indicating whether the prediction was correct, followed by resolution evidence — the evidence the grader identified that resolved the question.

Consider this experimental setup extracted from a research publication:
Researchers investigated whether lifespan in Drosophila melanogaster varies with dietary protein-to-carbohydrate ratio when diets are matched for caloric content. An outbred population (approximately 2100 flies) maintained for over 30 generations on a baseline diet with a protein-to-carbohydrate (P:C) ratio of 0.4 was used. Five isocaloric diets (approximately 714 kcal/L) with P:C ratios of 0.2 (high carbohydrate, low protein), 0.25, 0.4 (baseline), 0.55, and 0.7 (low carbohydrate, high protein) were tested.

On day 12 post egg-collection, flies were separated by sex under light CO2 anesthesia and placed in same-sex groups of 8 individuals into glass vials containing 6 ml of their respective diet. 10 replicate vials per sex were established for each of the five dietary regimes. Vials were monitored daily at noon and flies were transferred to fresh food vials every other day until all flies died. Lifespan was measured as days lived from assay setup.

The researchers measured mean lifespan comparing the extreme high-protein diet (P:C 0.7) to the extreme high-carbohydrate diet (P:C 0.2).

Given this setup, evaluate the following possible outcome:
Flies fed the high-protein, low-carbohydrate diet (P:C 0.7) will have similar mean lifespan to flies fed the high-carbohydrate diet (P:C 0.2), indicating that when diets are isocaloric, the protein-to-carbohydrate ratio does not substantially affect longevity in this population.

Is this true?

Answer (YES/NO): NO